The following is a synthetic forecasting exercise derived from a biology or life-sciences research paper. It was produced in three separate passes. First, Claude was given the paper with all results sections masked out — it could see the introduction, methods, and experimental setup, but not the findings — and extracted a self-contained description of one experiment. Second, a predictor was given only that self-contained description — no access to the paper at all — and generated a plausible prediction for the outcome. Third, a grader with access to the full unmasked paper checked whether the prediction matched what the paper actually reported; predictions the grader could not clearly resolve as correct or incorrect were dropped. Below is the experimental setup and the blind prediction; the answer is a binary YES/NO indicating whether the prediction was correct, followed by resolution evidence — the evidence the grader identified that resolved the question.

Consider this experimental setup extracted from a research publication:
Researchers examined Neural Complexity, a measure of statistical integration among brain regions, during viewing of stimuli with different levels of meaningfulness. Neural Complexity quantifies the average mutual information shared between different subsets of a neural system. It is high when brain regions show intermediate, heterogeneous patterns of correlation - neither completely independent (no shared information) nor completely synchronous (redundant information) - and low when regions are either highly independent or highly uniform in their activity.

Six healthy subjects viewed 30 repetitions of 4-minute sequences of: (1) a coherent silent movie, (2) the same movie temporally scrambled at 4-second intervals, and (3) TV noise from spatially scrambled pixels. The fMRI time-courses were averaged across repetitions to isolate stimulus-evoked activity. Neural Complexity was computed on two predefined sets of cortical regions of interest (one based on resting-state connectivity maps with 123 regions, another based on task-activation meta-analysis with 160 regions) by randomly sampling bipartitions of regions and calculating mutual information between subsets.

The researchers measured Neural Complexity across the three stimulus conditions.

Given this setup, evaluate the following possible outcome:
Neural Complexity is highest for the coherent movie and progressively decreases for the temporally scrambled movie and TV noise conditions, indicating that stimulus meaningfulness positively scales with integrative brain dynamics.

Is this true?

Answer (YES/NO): YES